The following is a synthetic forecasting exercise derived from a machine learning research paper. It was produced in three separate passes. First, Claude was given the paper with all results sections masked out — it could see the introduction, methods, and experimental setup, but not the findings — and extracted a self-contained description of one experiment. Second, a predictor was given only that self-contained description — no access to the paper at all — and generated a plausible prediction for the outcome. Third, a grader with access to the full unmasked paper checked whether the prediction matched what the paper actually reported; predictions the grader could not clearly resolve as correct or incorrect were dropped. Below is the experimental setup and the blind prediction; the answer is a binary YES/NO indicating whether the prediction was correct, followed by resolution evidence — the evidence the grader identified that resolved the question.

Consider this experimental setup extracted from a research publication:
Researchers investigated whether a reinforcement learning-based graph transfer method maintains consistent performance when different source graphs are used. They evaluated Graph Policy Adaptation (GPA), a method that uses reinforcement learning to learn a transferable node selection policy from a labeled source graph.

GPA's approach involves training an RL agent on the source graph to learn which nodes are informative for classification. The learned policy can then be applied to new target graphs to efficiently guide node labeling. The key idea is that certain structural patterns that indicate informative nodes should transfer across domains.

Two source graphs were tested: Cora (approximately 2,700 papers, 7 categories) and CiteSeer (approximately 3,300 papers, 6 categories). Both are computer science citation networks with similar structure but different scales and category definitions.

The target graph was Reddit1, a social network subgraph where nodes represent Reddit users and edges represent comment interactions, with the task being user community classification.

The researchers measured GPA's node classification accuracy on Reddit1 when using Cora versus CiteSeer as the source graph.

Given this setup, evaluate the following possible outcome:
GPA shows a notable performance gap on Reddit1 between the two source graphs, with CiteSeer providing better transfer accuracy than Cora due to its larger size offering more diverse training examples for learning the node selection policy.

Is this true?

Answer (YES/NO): NO